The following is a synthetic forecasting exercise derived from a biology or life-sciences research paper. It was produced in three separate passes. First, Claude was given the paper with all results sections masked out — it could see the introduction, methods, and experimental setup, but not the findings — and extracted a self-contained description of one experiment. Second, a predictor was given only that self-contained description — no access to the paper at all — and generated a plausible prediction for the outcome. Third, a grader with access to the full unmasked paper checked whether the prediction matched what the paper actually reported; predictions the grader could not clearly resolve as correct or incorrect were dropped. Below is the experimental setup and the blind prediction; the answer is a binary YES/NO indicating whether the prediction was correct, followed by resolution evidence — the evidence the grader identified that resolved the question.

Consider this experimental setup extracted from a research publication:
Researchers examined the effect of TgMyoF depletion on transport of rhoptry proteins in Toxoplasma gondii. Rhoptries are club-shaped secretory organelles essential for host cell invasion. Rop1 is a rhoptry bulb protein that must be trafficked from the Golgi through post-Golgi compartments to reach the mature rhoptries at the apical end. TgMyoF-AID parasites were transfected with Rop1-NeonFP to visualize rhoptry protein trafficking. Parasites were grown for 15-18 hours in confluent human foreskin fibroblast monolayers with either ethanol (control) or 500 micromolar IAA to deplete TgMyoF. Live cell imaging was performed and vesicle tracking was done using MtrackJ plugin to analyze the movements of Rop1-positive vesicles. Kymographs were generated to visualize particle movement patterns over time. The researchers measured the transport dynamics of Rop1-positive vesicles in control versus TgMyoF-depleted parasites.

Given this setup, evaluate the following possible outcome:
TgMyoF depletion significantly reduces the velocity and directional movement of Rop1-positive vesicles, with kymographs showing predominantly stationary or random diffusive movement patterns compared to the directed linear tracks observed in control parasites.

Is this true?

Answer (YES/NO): NO